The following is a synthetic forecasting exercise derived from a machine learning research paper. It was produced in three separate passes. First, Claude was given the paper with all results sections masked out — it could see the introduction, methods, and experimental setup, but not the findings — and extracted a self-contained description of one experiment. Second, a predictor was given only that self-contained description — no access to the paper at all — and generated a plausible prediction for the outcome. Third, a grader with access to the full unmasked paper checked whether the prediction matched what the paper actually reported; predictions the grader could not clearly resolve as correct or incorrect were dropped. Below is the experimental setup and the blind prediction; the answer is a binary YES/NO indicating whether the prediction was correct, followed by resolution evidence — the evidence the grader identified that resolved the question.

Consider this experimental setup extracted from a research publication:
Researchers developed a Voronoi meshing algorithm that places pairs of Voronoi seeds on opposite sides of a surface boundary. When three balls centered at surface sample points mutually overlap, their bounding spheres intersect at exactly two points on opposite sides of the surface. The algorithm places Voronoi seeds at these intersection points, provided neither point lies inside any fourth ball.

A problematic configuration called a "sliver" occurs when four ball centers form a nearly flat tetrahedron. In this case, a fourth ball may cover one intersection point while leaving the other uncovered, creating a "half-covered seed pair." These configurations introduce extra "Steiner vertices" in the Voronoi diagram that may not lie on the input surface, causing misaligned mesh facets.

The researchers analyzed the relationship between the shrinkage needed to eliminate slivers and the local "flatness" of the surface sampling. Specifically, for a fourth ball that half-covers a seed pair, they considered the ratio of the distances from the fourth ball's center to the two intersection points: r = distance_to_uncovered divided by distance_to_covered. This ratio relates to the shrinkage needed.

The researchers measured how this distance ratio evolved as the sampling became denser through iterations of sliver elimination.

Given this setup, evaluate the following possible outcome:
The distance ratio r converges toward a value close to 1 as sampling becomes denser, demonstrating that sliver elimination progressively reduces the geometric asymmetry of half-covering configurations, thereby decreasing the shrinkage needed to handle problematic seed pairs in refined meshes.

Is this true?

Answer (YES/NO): NO